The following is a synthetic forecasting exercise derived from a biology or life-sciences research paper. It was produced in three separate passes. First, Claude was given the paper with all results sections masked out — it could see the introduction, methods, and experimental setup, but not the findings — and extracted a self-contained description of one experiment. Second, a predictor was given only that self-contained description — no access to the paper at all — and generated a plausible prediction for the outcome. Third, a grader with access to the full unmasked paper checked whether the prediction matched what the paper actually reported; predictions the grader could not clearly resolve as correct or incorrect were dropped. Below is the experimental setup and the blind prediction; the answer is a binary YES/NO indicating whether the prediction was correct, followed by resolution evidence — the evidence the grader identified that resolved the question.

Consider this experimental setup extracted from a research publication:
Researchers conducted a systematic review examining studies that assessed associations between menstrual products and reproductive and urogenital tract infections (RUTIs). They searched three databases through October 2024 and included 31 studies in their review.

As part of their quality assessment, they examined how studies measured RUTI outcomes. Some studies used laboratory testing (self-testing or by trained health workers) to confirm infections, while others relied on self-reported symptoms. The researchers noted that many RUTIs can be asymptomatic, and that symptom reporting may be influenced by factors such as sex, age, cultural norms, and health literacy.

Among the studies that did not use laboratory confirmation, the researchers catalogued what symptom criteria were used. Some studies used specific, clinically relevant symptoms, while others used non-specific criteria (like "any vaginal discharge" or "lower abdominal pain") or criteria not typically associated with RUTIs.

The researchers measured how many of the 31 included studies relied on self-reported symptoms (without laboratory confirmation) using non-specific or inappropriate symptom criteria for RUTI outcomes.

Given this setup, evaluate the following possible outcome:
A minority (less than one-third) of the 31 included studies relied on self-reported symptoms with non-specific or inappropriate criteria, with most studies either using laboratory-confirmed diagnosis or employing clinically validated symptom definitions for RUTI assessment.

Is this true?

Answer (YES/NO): YES